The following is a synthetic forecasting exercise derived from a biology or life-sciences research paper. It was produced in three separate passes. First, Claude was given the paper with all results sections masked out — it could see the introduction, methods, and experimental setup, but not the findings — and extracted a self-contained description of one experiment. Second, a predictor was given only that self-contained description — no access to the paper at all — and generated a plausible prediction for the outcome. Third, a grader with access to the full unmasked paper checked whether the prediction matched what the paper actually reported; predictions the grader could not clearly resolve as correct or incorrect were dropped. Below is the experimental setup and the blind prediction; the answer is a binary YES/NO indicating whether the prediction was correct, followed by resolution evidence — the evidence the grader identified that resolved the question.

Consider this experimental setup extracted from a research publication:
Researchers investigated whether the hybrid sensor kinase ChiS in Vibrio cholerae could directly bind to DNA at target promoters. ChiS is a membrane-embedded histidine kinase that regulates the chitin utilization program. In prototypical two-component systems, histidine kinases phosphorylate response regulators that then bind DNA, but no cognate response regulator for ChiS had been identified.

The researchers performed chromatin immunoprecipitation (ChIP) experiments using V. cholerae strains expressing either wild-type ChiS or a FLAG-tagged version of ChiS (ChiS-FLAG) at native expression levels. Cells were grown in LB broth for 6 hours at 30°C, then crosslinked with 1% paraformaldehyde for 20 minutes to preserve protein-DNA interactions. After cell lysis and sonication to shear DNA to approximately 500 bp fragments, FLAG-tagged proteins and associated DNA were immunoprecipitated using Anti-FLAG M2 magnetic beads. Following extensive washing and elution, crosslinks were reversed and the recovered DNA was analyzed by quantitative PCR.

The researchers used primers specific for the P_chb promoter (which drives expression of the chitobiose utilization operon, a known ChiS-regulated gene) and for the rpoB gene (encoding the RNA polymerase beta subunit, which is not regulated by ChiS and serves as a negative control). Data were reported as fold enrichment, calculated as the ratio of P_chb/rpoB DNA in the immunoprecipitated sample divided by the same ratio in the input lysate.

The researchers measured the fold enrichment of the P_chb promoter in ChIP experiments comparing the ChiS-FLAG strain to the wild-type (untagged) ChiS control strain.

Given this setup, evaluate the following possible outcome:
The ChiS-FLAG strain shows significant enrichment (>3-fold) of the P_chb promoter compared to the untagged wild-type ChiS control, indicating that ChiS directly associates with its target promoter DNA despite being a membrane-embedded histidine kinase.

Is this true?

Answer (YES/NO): YES